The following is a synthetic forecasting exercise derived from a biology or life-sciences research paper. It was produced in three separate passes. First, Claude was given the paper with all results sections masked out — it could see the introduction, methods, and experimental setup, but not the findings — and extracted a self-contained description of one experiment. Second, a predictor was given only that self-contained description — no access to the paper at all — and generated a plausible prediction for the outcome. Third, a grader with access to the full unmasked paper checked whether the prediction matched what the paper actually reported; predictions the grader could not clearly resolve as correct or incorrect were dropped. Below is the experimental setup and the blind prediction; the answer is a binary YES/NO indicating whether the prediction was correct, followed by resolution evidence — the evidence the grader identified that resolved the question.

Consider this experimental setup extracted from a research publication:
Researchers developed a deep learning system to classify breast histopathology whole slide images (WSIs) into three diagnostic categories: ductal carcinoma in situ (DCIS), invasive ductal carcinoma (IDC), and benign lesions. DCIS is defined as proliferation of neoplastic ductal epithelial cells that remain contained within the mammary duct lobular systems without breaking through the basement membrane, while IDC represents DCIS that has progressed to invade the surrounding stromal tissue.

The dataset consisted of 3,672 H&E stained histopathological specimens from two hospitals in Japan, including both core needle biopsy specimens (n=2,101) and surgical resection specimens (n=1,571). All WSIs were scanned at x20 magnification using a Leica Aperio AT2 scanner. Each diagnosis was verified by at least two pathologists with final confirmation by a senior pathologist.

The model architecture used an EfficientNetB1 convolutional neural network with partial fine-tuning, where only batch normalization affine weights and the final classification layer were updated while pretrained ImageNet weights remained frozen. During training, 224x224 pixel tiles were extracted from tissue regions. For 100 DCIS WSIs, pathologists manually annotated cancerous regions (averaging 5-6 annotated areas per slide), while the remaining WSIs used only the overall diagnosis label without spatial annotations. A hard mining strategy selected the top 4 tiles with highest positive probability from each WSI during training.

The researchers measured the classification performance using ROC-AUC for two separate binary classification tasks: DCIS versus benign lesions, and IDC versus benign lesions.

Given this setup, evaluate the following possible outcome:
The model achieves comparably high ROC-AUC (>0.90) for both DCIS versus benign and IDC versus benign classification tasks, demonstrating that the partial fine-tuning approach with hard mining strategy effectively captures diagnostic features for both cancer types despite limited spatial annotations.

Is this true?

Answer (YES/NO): YES